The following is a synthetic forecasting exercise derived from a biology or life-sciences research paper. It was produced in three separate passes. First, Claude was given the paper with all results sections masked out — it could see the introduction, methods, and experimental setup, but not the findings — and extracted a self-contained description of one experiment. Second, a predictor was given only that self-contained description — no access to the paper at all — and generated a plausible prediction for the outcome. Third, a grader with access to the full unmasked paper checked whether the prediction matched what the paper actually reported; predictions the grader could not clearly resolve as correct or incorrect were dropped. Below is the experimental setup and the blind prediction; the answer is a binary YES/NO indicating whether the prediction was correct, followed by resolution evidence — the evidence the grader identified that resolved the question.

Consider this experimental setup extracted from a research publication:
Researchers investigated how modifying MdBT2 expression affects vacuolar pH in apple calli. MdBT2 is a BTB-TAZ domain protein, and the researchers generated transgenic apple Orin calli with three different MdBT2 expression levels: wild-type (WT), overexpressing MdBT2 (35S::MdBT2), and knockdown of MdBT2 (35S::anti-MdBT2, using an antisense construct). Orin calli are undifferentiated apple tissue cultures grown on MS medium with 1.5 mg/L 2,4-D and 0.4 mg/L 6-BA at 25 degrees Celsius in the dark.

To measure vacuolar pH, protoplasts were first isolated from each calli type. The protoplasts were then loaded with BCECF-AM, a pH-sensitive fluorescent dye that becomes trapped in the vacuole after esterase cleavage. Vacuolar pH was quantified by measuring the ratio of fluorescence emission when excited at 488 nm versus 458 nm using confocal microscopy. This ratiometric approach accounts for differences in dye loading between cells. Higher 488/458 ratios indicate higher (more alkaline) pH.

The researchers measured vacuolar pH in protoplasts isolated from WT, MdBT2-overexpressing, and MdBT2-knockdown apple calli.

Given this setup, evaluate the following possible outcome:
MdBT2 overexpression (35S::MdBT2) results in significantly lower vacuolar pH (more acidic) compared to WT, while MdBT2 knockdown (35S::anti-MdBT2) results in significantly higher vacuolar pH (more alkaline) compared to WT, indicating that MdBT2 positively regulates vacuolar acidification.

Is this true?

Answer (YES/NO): NO